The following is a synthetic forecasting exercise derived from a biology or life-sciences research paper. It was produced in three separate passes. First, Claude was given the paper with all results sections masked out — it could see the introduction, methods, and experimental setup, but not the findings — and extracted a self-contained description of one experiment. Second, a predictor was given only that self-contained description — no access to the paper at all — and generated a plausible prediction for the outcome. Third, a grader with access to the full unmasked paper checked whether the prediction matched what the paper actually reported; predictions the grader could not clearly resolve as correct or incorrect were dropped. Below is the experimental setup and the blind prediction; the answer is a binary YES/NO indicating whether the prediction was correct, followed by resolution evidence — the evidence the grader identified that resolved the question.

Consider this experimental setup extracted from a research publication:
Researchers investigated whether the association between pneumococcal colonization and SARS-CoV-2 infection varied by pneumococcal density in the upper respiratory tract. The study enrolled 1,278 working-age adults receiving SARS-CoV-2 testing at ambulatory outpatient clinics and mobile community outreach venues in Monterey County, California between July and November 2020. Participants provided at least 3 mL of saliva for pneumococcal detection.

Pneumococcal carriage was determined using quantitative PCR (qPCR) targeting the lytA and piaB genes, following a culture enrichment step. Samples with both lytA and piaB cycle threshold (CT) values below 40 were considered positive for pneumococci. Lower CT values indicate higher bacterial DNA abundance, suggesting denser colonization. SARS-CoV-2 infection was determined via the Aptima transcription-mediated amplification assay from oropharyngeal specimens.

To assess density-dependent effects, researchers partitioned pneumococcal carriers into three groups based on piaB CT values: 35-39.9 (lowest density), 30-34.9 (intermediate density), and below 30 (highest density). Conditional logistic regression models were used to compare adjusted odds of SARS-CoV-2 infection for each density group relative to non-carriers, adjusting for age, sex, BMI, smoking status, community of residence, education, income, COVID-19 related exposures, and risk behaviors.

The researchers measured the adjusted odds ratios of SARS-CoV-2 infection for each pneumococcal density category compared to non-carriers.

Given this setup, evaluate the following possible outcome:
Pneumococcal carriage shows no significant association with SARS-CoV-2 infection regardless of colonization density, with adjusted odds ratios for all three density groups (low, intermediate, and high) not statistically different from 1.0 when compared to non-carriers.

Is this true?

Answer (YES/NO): NO